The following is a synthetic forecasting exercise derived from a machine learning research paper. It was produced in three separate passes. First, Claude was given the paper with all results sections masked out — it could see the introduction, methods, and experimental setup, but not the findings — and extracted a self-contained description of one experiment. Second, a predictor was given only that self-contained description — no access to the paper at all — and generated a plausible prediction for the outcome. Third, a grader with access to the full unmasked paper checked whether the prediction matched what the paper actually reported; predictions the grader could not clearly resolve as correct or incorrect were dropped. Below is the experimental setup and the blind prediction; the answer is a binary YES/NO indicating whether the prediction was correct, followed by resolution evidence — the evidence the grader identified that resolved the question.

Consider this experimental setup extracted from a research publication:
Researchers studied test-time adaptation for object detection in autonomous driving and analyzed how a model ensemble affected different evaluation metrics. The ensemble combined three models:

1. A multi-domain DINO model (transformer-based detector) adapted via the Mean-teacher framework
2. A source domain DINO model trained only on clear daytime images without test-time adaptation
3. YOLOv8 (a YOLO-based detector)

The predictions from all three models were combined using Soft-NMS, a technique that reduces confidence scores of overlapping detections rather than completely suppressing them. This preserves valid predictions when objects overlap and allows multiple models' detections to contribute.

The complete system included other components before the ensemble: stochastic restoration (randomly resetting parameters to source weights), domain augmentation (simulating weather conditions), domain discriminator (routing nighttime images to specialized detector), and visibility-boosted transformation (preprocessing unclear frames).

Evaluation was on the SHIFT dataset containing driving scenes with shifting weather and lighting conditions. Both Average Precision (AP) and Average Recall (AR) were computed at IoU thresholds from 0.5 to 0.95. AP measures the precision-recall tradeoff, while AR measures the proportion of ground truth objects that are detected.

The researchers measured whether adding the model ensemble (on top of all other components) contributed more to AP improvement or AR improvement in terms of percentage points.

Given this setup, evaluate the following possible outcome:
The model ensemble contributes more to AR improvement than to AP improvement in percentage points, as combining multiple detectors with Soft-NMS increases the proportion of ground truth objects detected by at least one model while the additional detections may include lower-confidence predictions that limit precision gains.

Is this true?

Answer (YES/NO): YES